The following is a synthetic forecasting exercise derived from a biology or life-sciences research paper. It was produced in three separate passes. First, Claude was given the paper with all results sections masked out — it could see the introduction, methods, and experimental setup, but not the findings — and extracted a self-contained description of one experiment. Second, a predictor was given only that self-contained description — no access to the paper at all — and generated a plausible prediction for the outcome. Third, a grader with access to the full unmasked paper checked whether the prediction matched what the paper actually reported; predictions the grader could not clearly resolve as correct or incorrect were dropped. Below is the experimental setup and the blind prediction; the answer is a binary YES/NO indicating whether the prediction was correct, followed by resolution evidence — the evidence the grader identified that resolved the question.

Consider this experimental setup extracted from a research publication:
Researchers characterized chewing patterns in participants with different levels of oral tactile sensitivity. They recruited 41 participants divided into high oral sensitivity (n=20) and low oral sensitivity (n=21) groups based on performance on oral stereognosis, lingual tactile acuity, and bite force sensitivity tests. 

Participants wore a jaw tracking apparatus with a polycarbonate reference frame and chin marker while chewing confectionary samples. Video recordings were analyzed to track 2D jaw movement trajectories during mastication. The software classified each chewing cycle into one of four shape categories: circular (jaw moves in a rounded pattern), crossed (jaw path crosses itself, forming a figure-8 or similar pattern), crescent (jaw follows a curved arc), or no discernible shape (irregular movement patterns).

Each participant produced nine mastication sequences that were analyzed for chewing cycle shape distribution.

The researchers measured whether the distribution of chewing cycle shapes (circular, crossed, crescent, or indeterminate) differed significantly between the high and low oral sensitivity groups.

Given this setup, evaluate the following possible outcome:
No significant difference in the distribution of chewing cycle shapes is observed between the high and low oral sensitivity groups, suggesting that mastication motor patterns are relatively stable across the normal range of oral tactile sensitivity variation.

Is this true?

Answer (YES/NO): NO